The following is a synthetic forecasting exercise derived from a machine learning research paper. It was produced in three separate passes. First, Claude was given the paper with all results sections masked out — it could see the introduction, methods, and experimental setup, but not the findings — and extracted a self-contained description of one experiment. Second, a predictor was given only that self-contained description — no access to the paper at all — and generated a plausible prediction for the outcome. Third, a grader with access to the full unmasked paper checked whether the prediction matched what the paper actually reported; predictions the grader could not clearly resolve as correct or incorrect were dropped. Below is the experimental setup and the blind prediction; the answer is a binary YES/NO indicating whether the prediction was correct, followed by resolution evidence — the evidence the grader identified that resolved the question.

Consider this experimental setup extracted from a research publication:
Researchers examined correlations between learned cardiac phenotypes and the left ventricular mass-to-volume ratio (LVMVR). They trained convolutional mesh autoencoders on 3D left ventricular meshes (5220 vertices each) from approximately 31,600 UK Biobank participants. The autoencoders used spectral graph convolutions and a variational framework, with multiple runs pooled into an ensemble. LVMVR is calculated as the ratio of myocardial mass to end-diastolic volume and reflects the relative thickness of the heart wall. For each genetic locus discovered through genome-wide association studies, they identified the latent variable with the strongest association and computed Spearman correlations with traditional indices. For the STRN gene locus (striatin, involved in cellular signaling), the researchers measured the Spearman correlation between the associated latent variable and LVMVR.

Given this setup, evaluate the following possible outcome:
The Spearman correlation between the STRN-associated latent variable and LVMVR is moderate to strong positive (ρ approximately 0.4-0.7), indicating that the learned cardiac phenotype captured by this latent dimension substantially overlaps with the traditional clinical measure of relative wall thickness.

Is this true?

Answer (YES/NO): NO